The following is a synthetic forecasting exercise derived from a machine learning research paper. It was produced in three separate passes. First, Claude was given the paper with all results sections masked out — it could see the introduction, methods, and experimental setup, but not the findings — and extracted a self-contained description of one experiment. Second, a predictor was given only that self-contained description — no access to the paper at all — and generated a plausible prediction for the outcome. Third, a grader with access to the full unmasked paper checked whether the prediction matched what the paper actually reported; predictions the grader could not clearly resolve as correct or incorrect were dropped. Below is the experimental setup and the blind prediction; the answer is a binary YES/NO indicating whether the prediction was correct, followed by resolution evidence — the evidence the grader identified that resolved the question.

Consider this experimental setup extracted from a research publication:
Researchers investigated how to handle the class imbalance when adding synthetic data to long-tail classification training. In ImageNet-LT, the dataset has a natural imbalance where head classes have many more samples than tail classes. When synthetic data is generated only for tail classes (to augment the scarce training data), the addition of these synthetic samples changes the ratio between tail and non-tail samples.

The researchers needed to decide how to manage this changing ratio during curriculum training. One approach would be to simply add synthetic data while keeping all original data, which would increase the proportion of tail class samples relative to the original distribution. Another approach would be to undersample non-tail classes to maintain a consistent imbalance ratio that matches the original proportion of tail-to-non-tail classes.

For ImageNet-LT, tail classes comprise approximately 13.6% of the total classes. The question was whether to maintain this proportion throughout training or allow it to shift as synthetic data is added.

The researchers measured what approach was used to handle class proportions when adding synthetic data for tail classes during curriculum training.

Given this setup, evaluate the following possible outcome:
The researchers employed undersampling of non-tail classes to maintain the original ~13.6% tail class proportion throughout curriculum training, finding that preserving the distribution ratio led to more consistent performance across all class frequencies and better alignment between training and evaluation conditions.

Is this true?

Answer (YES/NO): NO